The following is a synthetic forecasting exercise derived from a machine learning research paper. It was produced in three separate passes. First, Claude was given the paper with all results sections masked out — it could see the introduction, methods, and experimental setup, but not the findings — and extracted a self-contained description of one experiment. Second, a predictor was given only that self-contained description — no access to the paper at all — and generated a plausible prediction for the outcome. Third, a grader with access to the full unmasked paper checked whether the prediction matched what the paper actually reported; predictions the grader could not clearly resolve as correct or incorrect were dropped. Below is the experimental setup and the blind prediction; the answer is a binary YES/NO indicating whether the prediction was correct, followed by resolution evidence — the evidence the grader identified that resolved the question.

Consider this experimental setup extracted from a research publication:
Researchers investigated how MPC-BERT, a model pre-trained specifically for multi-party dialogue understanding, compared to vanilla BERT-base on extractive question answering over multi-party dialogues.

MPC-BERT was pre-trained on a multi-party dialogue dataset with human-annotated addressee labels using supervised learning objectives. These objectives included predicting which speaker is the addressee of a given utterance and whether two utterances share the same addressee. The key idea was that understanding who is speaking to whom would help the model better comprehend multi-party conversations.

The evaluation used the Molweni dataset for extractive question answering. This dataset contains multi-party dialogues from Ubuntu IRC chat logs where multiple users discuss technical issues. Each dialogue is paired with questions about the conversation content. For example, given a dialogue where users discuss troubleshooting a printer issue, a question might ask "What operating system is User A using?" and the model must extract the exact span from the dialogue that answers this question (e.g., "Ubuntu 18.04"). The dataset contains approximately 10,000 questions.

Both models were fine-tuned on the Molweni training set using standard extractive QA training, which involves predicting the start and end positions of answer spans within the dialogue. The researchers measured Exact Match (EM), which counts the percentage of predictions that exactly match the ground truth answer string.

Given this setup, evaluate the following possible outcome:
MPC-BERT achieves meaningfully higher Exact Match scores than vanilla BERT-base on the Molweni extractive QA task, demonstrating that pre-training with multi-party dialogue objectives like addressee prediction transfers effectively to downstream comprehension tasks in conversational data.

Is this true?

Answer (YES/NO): NO